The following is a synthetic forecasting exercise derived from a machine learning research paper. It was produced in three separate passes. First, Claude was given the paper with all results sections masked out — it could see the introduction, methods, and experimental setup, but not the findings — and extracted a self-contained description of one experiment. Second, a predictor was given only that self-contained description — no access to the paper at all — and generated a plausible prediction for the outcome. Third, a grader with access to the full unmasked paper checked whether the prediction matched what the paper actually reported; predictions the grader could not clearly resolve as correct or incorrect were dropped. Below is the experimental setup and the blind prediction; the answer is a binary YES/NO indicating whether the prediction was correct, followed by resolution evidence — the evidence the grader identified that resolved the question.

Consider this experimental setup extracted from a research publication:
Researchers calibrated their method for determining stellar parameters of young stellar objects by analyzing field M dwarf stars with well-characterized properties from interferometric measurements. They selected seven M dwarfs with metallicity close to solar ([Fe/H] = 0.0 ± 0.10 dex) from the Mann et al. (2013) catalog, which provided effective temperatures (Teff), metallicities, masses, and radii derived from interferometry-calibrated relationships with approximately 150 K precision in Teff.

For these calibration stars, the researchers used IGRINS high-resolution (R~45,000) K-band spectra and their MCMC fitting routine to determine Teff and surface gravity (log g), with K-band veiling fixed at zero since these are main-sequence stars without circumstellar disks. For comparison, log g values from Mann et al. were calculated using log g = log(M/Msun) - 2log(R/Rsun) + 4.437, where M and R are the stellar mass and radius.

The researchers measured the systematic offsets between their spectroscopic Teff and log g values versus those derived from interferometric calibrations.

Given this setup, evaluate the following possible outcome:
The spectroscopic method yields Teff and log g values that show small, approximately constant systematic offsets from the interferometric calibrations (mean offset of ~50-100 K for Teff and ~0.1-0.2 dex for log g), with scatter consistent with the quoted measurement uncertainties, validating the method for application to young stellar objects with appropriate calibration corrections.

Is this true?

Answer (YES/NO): NO